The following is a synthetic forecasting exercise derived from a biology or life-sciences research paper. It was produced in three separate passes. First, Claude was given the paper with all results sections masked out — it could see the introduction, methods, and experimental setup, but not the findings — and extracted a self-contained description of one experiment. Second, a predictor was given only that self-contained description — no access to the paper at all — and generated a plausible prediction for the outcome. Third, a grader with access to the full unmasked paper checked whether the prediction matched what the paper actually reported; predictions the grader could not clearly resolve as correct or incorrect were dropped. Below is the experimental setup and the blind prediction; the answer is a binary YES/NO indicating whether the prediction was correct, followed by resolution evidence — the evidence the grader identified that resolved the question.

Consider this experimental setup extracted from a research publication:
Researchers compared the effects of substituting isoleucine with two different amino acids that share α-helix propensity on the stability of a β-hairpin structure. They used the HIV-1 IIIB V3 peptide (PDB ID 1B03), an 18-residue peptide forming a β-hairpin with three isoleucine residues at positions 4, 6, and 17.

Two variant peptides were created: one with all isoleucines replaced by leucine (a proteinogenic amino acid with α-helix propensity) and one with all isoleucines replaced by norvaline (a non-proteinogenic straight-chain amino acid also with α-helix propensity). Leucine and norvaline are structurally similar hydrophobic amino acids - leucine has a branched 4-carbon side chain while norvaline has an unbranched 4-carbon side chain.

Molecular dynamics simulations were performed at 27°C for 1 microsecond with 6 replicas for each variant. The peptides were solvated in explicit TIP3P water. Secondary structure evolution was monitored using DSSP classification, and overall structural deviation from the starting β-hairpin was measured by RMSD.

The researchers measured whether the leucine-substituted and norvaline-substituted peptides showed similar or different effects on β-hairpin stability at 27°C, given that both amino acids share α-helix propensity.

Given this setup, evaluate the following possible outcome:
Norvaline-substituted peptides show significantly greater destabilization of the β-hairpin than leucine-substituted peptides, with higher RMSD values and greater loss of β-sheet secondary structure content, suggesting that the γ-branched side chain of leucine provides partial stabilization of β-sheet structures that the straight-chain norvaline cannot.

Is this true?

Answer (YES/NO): YES